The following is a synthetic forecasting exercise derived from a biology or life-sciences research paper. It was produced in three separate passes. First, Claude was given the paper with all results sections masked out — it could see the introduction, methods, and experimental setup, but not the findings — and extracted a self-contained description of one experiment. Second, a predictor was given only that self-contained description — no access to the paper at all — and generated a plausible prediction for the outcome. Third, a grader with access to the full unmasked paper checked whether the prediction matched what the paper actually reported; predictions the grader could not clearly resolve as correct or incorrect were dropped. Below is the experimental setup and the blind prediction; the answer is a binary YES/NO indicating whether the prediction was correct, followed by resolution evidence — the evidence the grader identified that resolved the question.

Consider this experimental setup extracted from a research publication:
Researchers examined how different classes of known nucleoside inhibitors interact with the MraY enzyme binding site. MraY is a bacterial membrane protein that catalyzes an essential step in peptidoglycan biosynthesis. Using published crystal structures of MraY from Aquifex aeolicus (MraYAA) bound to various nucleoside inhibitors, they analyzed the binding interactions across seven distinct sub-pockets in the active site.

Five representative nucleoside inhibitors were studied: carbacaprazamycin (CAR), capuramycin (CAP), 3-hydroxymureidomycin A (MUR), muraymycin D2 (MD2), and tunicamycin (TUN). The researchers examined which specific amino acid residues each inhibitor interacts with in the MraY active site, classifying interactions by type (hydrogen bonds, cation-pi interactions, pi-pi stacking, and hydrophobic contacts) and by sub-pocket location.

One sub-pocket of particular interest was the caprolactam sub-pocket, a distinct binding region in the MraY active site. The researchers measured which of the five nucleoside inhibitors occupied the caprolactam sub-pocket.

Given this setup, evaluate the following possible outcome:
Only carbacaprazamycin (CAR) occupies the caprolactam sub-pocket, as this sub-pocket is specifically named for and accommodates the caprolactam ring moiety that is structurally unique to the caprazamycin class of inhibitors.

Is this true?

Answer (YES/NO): NO